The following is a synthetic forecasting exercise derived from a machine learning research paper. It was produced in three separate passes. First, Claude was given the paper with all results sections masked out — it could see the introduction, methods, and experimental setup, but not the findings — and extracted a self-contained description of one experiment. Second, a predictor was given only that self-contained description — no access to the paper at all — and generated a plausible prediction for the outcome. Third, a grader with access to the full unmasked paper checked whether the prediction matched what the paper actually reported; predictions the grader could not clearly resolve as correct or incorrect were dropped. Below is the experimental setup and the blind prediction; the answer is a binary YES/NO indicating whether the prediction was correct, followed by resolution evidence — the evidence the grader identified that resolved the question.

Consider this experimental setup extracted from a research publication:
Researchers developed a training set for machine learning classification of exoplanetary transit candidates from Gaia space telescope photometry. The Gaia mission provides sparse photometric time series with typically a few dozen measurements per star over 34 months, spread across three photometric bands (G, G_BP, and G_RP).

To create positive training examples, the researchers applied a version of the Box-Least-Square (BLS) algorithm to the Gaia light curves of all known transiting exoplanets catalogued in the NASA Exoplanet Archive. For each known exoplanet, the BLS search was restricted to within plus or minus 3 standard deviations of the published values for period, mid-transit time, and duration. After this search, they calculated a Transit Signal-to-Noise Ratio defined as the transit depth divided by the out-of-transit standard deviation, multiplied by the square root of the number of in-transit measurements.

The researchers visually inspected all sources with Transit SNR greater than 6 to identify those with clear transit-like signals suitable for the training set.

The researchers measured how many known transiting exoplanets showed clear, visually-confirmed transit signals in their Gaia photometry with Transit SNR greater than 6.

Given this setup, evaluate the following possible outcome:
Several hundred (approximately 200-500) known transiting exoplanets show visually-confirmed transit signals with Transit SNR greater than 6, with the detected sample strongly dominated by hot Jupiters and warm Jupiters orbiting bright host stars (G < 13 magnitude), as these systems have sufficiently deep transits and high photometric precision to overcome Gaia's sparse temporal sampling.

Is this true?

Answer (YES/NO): NO